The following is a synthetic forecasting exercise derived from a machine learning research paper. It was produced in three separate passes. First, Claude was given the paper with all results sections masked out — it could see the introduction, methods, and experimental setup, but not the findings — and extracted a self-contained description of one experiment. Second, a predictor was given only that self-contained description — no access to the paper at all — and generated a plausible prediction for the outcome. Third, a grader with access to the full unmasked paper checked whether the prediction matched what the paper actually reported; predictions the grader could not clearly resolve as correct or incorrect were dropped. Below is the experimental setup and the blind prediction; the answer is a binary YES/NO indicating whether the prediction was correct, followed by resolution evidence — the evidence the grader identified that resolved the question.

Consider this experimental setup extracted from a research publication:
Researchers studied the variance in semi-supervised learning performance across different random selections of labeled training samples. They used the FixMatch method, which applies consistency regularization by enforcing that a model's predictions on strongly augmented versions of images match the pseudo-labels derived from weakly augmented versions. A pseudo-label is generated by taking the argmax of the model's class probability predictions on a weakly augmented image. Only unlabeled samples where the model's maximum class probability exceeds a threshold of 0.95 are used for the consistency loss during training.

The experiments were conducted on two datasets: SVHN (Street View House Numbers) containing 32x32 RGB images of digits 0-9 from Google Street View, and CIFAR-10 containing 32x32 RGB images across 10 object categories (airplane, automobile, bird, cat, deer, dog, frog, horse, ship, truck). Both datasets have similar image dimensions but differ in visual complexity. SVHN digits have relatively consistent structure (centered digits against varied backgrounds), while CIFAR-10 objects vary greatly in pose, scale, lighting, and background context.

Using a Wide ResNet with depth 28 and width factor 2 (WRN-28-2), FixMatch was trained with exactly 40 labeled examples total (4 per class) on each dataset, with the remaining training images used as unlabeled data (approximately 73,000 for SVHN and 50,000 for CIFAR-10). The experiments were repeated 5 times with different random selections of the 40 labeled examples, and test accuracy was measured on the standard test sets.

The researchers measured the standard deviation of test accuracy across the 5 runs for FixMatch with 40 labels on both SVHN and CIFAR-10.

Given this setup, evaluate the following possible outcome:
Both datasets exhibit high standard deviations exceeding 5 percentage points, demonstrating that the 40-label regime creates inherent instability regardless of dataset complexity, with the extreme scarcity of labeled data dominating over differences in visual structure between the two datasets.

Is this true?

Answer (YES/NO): NO